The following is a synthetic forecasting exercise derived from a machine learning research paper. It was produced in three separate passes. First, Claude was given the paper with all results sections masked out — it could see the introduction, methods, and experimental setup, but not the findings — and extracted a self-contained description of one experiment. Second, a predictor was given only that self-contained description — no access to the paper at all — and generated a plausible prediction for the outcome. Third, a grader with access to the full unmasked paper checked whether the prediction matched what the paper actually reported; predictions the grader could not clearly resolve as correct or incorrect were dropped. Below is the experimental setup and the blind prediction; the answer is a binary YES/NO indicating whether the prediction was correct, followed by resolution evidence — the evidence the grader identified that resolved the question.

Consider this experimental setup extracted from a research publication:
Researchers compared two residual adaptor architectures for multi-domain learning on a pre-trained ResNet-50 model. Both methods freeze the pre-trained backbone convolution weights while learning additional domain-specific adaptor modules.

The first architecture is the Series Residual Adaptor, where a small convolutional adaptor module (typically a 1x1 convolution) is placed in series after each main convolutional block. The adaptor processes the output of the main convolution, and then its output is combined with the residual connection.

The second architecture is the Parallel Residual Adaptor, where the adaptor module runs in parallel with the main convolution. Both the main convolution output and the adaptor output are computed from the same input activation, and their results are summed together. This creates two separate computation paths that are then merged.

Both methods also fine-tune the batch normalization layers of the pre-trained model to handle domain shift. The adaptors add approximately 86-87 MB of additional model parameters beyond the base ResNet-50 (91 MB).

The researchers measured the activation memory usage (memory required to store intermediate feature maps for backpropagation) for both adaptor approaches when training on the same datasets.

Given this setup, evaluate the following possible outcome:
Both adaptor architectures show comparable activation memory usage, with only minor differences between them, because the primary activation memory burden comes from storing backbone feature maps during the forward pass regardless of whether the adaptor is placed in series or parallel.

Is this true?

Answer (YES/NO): YES